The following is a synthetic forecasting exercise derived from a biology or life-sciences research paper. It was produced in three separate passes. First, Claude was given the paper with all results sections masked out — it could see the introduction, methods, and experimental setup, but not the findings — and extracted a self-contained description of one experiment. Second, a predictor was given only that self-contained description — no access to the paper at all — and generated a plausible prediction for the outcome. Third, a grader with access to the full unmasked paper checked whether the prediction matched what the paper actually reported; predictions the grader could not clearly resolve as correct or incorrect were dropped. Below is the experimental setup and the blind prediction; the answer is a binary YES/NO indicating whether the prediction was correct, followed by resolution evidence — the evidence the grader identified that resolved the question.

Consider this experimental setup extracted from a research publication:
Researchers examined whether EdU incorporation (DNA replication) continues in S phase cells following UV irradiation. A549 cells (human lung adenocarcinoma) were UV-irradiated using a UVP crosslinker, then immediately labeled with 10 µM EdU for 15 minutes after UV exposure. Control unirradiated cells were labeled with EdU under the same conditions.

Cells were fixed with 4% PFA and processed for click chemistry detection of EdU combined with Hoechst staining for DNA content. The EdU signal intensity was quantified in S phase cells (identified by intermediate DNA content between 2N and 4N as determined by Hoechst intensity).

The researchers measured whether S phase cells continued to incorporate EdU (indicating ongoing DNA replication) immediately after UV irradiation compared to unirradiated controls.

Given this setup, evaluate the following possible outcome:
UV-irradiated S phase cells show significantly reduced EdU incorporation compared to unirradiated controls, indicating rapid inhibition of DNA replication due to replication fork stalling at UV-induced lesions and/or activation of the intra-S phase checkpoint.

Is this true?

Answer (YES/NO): NO